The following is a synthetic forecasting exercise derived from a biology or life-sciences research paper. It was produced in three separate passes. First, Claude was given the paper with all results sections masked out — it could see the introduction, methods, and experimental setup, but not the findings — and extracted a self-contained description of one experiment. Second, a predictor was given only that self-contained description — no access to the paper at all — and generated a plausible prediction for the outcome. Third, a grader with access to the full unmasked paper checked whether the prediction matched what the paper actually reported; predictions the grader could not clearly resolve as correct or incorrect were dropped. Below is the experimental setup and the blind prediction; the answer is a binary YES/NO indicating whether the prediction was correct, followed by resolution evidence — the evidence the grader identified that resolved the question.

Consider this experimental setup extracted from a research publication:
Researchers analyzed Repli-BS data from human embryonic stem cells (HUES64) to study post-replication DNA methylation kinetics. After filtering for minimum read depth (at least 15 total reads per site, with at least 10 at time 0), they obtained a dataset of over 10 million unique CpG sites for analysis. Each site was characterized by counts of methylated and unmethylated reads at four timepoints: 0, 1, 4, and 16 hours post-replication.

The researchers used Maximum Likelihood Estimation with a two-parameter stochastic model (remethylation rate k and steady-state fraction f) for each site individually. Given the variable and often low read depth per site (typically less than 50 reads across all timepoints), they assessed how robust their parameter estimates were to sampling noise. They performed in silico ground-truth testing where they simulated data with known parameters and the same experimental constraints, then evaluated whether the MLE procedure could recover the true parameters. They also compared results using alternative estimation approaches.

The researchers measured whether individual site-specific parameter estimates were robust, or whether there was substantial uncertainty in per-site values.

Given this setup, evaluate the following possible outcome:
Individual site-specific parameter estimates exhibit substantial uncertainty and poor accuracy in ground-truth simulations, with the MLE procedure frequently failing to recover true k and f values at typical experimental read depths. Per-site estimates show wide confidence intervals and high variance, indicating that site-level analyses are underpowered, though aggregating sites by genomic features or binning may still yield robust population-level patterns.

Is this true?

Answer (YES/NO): NO